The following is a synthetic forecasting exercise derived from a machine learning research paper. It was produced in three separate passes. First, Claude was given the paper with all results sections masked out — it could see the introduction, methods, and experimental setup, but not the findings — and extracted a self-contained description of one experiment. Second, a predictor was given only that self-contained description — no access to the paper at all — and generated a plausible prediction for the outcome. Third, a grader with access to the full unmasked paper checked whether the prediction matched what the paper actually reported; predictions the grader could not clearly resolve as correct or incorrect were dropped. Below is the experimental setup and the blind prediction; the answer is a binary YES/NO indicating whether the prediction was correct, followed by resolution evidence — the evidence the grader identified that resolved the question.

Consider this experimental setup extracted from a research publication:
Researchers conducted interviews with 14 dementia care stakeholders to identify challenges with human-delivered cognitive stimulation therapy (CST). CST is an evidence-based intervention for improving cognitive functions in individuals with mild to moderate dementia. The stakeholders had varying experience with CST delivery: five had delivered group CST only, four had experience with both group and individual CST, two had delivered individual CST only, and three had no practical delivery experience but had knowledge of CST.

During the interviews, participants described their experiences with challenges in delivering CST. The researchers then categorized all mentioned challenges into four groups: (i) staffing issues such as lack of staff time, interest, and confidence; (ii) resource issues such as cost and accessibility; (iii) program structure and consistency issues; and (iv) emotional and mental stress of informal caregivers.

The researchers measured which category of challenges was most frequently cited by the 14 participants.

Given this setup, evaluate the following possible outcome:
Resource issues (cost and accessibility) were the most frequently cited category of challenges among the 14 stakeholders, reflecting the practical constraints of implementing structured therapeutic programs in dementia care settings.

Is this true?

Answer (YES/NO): NO